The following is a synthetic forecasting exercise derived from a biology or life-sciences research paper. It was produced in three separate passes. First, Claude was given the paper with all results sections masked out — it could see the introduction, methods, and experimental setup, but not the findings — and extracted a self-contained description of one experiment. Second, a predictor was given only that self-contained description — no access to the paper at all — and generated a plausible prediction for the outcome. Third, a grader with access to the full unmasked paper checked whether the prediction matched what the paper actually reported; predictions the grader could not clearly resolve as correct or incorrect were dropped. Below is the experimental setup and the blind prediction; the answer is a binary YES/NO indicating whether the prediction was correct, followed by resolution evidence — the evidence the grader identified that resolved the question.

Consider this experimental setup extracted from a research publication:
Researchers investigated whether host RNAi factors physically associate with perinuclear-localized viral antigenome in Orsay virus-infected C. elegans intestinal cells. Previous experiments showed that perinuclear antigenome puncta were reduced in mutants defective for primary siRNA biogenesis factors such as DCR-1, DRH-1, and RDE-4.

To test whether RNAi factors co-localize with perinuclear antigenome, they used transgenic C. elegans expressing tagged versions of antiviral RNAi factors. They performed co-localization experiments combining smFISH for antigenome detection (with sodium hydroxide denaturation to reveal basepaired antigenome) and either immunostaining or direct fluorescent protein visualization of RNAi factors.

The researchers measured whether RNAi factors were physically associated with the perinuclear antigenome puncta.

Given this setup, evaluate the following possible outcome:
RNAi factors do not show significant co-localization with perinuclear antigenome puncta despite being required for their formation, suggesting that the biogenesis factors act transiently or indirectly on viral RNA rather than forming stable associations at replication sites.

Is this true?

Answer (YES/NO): YES